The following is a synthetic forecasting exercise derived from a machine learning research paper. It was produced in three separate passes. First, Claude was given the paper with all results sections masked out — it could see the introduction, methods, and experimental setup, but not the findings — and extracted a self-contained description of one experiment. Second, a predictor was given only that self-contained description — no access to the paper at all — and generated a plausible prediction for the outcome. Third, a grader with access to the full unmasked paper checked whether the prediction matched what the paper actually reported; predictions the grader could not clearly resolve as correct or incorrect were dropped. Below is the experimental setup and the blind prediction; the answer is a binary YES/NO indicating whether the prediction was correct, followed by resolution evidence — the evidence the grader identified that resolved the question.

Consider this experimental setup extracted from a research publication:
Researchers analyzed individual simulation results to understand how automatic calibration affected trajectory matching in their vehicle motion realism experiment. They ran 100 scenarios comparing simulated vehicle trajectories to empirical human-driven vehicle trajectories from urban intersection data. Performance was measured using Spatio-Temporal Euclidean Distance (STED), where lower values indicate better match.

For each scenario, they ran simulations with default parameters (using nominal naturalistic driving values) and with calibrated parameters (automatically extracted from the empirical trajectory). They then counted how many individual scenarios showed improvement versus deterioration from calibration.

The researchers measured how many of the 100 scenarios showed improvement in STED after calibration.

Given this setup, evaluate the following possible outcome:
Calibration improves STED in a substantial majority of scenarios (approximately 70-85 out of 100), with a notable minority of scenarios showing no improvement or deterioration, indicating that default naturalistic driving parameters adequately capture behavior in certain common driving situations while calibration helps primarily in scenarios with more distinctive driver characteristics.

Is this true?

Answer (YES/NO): YES